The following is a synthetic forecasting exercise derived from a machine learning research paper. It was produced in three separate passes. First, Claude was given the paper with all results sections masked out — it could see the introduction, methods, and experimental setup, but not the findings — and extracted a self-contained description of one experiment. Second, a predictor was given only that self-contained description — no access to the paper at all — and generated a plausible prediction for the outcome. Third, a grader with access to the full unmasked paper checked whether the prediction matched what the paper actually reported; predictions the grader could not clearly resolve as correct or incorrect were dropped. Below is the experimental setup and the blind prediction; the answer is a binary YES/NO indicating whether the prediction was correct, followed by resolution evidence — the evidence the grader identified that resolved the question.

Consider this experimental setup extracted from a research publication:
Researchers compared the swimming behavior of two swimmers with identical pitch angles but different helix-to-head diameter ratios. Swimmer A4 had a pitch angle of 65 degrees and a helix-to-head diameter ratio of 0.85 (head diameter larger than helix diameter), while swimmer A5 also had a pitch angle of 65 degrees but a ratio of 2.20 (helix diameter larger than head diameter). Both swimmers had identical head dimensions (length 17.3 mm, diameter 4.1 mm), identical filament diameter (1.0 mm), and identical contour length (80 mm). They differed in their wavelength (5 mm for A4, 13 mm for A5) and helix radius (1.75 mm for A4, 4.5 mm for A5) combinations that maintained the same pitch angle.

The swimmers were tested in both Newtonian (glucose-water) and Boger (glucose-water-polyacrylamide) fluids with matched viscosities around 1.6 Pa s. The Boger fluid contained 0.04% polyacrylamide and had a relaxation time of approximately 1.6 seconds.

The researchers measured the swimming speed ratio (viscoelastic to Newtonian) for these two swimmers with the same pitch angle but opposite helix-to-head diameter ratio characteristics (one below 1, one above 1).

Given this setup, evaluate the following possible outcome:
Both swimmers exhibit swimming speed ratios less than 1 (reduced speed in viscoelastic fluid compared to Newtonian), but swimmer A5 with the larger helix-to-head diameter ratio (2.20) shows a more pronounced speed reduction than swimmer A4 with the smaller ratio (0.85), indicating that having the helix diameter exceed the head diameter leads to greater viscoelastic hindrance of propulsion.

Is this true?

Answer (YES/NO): NO